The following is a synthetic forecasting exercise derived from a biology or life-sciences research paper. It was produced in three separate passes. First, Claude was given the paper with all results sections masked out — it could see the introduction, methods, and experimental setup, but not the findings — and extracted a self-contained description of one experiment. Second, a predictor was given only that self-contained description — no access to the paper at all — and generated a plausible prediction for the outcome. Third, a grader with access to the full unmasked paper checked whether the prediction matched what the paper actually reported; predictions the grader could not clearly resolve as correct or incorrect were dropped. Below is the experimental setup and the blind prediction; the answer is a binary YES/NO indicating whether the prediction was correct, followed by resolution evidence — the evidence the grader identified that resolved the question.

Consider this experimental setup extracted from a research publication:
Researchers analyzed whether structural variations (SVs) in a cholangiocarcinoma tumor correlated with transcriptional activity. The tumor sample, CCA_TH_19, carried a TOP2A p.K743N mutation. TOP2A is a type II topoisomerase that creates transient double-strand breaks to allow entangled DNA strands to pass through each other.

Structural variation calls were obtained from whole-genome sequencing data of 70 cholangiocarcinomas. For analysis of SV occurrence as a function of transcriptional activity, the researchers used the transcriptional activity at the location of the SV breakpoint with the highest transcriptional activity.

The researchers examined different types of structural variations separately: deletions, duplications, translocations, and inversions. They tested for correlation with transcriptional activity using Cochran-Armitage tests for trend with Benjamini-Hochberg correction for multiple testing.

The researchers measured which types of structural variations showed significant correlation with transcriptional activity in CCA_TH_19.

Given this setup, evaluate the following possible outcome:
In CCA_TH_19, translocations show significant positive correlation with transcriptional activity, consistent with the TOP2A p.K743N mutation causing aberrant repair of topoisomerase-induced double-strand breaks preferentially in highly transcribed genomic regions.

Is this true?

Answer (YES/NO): YES